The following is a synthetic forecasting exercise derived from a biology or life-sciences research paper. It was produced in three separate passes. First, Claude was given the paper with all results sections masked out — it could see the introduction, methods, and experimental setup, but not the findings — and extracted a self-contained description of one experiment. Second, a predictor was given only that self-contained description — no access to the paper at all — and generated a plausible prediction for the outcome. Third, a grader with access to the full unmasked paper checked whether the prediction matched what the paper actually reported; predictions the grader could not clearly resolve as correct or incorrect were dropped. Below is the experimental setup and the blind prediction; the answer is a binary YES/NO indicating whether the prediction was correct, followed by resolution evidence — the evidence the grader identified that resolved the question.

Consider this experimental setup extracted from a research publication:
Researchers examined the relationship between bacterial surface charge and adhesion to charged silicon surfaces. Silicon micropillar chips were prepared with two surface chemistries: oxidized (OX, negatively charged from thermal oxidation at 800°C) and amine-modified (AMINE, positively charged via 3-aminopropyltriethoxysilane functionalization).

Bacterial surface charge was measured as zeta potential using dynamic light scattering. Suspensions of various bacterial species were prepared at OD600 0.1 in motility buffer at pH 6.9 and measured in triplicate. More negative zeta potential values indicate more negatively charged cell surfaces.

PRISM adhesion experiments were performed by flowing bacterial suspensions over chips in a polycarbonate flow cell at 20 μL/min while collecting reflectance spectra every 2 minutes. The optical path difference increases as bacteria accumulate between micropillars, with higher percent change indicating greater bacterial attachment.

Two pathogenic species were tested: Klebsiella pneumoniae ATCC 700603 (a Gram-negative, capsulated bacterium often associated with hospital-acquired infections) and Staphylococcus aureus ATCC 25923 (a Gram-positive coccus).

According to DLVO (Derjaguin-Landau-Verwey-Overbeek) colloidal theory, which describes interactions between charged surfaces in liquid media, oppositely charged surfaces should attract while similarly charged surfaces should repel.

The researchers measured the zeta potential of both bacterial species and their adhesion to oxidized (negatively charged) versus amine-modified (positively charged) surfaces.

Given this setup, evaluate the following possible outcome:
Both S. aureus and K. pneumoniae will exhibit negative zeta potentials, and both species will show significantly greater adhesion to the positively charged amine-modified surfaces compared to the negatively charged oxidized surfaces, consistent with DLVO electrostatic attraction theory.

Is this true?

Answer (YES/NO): NO